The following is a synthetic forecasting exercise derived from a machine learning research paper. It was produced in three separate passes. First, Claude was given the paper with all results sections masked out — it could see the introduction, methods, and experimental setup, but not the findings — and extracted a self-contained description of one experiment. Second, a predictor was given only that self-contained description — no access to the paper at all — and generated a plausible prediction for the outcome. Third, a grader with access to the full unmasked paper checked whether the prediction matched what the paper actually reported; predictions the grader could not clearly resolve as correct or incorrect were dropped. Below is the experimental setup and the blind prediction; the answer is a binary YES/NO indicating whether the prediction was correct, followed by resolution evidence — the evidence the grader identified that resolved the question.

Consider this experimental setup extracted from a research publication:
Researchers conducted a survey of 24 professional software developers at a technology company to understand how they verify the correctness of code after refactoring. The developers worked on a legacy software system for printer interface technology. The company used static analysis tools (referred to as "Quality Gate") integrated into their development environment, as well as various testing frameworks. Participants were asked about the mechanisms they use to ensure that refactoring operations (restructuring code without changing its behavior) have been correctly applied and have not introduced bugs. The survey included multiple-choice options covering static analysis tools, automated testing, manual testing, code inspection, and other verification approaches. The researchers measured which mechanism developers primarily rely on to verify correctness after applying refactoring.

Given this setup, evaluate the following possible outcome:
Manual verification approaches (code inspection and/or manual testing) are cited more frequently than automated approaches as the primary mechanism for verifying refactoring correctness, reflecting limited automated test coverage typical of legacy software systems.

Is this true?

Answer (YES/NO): NO